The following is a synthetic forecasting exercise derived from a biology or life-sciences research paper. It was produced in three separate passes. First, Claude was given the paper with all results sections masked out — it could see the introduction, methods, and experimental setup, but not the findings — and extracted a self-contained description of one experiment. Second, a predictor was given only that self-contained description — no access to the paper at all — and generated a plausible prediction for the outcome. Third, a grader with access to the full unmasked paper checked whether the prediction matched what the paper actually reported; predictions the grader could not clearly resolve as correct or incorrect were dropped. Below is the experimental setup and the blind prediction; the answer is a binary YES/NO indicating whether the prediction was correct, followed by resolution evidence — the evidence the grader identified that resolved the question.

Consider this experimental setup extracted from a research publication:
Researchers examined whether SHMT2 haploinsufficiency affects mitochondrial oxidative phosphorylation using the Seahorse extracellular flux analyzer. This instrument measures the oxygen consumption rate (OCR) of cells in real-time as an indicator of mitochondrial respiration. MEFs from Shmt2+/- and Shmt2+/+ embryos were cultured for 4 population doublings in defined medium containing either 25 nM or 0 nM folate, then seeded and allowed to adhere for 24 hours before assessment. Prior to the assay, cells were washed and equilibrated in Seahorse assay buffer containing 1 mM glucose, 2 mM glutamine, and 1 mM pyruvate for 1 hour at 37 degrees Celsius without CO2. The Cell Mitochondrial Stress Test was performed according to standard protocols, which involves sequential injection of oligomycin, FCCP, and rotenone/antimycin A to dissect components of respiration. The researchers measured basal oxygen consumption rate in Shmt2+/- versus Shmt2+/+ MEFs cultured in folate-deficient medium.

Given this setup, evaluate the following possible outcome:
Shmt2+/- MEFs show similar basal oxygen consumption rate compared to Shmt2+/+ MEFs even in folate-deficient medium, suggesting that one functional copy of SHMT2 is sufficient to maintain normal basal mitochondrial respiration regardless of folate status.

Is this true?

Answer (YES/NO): NO